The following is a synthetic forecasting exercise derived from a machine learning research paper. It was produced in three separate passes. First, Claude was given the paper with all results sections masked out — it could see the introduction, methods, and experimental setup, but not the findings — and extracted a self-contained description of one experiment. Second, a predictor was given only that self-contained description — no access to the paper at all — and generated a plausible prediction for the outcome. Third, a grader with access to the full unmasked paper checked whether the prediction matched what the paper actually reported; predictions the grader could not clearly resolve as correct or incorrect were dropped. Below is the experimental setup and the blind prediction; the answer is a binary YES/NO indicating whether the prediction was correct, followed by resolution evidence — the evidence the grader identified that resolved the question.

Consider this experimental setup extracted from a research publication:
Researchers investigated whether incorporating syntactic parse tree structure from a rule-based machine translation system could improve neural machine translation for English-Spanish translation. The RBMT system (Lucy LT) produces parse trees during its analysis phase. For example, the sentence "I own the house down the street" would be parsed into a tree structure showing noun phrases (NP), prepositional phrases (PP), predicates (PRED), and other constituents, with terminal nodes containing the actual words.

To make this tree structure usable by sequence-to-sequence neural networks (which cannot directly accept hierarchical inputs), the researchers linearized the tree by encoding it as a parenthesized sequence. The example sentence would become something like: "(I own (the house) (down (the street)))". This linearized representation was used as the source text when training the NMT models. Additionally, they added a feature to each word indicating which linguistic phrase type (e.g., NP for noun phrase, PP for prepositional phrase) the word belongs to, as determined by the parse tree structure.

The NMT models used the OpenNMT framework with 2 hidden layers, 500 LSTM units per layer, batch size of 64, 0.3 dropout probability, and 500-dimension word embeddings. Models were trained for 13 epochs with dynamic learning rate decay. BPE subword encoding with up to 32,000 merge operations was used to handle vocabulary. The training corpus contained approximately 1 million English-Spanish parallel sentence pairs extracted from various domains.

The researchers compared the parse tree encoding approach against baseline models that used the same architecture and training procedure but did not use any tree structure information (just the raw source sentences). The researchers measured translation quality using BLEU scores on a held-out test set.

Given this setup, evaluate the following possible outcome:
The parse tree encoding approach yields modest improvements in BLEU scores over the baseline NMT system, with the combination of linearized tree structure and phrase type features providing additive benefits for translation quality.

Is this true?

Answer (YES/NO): NO